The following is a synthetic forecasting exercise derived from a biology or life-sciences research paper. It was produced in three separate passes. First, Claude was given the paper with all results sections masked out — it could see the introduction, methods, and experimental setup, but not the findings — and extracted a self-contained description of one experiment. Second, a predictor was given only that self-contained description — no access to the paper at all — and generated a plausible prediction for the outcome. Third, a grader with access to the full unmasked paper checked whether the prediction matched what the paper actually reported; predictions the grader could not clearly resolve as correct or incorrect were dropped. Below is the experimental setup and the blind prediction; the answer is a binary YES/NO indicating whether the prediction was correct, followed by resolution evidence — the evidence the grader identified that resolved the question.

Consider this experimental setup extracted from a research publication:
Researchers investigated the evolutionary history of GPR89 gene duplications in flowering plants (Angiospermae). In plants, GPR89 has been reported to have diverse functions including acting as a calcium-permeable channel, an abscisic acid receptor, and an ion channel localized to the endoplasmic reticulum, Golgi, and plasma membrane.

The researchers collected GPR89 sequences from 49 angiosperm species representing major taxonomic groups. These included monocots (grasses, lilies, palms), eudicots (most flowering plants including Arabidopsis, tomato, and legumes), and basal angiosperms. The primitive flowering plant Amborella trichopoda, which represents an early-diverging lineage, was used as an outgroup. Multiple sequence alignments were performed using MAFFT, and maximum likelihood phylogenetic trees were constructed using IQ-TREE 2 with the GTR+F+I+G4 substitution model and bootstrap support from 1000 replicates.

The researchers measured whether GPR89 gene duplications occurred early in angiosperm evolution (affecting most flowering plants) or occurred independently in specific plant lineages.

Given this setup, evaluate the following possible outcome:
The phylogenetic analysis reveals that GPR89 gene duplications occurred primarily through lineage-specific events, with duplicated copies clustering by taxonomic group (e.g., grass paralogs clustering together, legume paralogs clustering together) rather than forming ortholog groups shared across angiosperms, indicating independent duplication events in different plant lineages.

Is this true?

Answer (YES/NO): YES